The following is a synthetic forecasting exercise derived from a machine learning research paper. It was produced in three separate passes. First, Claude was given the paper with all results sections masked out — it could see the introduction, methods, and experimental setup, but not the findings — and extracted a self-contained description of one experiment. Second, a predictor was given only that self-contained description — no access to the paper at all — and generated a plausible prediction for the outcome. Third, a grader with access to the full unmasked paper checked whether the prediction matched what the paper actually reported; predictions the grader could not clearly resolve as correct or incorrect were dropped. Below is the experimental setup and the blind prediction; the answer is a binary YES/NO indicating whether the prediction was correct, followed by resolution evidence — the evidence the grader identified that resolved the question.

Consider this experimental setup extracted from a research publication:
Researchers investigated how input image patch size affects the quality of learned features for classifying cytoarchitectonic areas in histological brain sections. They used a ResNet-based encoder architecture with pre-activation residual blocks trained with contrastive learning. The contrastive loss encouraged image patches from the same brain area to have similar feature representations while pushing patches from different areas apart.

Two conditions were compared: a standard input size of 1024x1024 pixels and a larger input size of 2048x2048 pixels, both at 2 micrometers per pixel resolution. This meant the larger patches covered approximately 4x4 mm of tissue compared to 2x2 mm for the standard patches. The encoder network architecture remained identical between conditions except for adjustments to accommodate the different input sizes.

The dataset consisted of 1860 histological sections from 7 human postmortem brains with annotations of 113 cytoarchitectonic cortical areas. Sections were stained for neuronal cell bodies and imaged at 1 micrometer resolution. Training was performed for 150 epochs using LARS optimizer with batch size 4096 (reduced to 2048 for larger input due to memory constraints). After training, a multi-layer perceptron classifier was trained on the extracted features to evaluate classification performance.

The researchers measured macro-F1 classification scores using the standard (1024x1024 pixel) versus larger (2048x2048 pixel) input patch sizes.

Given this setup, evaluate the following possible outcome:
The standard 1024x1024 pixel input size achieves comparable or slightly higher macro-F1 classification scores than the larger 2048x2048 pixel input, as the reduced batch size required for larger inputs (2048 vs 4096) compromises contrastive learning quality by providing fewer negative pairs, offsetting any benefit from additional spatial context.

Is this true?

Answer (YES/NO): NO